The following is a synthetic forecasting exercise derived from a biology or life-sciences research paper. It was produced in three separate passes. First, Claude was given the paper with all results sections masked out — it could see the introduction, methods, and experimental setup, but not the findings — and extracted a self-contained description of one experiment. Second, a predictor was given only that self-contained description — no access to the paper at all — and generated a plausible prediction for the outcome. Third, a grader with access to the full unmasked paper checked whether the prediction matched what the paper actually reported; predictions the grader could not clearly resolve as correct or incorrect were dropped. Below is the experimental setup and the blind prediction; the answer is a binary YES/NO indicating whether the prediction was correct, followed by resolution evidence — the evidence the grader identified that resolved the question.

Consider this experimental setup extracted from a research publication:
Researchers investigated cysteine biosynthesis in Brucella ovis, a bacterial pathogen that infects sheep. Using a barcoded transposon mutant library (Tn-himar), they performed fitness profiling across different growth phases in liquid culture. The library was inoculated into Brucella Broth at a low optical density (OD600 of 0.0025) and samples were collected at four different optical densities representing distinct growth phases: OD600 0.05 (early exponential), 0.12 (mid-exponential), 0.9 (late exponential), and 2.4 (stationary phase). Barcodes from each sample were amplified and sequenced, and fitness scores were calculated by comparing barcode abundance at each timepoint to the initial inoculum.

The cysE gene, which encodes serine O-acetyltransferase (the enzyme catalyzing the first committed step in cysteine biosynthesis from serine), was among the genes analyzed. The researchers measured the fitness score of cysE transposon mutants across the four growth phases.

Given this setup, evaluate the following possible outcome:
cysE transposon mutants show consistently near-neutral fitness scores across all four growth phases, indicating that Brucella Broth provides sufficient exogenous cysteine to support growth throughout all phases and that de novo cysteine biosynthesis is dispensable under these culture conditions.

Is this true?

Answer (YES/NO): NO